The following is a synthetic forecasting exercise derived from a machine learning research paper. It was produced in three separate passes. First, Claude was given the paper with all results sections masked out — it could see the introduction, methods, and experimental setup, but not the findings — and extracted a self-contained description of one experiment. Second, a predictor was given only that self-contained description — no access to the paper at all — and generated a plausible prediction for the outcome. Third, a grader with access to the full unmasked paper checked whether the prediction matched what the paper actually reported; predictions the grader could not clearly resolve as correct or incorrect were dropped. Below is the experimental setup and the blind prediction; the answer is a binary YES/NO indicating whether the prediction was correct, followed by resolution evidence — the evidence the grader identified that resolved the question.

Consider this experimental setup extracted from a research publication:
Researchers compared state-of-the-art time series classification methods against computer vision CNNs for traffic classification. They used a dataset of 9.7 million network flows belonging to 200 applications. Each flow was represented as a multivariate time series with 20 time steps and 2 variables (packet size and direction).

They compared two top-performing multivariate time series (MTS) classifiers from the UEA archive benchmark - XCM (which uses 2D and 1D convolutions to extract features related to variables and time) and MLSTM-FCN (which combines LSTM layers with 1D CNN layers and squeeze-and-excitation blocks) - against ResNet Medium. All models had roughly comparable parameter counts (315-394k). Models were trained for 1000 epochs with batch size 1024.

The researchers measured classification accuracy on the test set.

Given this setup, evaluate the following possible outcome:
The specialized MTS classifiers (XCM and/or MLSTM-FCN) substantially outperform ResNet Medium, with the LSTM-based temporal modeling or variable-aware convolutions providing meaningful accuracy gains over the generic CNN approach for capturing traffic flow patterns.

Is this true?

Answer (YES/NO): NO